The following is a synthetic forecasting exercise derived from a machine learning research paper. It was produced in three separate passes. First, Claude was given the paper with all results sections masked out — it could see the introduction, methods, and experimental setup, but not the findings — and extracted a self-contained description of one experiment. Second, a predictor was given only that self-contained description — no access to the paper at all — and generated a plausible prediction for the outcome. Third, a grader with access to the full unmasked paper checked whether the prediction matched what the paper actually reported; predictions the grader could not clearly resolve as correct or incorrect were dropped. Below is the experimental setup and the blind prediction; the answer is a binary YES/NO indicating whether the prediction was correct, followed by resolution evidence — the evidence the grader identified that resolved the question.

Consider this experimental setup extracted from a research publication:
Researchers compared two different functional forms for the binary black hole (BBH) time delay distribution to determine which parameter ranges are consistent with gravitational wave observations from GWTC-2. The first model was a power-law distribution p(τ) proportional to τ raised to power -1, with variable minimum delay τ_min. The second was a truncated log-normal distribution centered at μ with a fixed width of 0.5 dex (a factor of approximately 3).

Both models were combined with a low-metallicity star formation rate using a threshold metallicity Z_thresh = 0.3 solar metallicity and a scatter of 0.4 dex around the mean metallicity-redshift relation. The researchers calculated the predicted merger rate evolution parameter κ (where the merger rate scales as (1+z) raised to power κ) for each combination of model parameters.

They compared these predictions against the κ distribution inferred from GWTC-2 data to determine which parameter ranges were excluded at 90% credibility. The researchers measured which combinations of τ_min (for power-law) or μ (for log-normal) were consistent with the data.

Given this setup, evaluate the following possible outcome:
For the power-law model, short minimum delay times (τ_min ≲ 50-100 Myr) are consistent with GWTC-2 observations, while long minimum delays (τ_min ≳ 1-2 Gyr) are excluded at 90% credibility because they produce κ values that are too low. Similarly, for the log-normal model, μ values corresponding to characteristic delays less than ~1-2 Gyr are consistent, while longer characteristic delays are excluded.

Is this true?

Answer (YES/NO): NO